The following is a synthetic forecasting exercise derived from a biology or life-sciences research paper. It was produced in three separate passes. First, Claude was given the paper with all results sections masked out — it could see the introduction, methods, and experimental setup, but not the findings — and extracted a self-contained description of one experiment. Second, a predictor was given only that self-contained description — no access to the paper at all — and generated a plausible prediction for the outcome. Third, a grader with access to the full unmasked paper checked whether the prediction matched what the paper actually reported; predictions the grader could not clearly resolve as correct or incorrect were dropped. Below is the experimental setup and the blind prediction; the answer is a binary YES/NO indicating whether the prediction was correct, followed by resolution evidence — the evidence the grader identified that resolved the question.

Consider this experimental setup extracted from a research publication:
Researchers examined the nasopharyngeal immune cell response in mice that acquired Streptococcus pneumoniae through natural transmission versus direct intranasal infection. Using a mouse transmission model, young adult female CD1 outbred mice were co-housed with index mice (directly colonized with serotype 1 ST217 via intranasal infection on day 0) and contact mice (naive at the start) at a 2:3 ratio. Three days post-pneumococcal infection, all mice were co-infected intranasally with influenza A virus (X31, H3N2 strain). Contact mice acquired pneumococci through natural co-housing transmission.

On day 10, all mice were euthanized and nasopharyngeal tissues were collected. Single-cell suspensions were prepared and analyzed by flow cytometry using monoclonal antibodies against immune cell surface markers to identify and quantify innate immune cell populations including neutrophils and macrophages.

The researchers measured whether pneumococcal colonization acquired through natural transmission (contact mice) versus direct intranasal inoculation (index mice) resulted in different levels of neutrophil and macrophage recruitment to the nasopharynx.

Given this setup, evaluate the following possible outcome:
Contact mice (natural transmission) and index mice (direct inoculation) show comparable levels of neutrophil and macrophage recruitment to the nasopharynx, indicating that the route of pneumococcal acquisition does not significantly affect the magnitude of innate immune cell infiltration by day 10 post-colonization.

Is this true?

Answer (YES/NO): YES